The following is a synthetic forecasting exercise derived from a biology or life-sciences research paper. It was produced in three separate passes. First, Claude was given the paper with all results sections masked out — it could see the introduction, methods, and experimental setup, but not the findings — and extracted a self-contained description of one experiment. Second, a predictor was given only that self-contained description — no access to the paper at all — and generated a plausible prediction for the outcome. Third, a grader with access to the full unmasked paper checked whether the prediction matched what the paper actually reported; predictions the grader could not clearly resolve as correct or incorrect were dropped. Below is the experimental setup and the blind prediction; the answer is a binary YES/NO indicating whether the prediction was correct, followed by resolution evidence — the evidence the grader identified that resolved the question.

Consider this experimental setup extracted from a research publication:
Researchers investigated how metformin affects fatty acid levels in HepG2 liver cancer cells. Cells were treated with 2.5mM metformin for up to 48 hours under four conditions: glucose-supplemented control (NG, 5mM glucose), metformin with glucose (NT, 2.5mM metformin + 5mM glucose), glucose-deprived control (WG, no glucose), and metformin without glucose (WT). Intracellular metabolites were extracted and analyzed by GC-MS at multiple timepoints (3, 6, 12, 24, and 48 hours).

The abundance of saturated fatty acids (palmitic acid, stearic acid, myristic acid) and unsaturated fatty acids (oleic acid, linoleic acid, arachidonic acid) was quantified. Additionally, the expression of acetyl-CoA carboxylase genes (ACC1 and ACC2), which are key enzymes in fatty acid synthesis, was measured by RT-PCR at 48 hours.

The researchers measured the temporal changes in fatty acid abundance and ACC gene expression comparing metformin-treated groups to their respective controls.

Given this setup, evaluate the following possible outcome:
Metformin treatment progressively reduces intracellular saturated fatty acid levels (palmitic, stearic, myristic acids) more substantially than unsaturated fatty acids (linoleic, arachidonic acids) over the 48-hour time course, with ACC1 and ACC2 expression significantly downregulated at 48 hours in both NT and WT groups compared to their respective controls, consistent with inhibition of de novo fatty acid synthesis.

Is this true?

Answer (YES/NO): NO